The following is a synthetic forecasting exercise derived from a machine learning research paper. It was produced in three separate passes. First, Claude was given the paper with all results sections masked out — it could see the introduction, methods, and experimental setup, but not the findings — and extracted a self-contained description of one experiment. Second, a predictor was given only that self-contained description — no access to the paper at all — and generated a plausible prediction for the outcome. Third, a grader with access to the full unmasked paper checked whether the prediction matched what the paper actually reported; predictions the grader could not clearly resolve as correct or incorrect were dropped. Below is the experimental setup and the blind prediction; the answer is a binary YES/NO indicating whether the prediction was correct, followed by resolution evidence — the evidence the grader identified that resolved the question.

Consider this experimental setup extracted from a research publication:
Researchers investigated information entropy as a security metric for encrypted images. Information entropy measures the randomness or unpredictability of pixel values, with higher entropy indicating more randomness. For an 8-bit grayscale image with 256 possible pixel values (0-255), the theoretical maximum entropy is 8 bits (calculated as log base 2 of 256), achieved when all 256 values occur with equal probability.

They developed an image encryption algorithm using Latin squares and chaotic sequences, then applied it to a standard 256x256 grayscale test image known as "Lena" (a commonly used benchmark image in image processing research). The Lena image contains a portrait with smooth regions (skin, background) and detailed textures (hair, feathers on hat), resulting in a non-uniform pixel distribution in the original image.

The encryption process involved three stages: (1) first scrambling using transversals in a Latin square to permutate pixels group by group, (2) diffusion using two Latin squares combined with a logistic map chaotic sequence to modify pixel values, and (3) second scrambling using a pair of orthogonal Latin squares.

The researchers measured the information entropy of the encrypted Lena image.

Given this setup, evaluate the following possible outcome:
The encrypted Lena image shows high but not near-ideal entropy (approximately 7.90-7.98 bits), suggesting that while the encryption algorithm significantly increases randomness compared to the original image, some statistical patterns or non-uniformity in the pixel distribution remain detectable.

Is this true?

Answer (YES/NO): NO